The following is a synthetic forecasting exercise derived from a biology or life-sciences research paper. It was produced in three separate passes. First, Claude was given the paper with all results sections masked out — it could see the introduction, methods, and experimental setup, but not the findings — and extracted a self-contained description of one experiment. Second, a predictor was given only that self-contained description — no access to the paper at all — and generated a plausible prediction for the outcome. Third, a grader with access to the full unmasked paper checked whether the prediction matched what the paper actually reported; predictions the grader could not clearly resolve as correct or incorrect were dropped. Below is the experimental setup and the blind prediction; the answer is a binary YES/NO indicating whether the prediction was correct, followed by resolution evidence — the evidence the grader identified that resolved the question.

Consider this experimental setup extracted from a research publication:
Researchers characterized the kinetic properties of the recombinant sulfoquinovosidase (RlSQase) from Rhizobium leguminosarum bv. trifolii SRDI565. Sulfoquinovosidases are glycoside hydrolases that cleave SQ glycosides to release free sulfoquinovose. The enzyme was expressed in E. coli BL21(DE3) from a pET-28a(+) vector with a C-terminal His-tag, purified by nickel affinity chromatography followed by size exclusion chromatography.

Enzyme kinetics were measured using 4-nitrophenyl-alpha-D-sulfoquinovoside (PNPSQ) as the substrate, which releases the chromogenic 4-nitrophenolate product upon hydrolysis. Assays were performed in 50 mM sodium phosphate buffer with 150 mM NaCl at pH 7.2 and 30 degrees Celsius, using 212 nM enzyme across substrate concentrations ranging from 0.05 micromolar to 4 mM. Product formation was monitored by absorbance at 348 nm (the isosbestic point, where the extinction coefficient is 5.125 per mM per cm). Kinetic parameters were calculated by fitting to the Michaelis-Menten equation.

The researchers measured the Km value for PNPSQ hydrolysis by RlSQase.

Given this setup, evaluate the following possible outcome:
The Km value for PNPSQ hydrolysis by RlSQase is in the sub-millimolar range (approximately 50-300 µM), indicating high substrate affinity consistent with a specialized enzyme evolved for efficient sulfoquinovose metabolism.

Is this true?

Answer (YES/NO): NO